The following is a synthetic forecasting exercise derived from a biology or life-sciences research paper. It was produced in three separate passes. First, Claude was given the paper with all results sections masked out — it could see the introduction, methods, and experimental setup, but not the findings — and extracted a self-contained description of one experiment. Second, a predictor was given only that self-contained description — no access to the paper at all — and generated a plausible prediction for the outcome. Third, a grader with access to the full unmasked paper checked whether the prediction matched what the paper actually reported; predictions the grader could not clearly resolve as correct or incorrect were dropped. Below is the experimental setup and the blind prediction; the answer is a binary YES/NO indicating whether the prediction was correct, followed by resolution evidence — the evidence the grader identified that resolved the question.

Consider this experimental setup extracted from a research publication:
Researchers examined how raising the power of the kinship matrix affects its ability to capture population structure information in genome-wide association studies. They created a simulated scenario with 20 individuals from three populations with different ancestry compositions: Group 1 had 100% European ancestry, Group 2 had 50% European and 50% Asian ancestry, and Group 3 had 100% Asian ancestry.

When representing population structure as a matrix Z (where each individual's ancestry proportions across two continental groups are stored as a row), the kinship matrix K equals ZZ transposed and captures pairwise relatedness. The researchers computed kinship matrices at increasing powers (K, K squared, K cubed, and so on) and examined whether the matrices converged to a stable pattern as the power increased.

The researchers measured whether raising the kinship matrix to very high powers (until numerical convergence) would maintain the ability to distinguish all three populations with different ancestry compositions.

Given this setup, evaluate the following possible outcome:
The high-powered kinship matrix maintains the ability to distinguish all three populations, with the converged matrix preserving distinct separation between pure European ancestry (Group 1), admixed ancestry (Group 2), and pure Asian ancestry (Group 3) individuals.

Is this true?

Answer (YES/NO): NO